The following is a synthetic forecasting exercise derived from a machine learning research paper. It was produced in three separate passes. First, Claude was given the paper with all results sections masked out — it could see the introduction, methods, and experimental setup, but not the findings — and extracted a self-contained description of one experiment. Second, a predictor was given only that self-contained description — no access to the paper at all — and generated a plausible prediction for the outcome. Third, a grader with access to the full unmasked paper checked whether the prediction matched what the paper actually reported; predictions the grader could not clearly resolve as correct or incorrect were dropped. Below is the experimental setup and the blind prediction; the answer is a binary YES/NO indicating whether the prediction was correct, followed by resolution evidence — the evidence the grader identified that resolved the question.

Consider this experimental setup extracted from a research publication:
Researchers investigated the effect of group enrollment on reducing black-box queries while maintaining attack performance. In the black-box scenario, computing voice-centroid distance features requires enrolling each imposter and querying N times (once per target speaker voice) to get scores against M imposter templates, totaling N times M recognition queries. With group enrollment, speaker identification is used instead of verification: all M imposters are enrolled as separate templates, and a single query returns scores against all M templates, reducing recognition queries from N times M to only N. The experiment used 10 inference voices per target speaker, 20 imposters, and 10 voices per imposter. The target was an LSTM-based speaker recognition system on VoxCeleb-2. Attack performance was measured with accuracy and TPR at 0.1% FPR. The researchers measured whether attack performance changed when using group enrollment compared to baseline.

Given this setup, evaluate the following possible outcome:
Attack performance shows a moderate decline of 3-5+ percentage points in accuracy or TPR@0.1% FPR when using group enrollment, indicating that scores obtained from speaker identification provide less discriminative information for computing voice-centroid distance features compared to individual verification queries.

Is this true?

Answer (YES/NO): NO